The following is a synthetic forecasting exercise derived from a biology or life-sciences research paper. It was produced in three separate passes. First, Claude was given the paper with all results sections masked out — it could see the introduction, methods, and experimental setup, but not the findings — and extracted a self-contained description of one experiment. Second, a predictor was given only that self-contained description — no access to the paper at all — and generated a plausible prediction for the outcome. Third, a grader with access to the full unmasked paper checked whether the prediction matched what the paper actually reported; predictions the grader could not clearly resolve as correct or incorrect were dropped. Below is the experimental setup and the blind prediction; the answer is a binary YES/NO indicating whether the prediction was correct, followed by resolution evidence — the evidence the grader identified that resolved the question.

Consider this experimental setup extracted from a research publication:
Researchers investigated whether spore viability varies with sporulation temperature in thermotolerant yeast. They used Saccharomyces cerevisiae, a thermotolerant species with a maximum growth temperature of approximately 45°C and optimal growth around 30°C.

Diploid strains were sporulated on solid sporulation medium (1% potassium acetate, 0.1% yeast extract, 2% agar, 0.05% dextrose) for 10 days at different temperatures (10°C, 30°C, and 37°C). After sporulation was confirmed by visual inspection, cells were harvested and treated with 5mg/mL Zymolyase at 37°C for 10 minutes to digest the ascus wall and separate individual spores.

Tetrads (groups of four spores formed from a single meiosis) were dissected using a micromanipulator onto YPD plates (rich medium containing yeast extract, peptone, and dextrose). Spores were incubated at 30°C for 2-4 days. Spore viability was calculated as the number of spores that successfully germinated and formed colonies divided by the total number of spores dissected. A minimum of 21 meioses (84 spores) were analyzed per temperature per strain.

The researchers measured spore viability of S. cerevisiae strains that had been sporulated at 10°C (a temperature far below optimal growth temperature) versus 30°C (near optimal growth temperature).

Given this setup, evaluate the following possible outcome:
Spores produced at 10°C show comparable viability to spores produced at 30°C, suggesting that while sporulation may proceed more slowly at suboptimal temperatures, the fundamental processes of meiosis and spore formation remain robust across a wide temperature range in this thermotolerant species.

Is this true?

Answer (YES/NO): NO